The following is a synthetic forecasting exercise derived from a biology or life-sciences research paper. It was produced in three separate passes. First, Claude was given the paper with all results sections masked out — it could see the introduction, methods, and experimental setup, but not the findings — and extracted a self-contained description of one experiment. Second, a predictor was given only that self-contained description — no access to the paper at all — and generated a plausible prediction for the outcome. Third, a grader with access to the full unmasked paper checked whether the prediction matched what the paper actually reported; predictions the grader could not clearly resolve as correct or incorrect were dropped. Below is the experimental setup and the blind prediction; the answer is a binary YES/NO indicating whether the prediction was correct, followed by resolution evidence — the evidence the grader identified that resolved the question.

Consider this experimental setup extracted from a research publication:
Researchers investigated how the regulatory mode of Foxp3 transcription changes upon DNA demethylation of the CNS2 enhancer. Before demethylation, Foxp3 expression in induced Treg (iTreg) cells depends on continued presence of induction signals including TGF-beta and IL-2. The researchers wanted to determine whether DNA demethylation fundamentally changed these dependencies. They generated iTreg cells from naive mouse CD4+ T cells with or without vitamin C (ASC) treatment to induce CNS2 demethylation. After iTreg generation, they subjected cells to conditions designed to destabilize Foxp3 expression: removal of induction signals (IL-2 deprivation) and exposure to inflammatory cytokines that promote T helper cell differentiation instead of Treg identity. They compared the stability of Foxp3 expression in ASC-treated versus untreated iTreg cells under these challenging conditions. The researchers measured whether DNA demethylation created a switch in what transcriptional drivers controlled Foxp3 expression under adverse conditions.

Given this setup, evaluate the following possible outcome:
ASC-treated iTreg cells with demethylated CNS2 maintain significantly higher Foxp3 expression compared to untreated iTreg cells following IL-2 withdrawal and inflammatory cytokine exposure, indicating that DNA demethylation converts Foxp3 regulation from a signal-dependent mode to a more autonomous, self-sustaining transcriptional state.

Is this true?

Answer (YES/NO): YES